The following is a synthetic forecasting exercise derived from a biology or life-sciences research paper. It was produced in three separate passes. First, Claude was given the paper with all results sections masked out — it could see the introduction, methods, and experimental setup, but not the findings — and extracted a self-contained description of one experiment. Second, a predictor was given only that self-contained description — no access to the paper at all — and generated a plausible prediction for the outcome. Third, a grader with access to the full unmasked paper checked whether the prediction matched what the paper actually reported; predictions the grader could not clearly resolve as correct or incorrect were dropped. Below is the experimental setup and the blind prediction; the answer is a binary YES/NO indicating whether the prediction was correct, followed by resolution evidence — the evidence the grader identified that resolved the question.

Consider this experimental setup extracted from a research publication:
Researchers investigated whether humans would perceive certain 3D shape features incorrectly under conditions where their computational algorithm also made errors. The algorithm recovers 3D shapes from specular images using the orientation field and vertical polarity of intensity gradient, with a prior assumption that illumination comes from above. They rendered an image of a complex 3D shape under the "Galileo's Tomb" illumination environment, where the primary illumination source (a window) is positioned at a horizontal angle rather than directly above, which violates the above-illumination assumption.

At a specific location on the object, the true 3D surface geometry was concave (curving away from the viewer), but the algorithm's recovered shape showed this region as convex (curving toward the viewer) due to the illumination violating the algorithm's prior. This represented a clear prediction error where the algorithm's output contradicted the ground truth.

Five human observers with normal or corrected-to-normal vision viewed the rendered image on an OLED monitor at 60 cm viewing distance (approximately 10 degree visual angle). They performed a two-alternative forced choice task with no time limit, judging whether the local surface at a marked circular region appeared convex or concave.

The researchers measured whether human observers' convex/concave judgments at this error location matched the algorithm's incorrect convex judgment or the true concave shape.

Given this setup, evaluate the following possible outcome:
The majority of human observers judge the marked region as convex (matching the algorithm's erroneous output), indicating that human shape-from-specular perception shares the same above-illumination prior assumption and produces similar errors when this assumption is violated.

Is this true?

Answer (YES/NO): NO